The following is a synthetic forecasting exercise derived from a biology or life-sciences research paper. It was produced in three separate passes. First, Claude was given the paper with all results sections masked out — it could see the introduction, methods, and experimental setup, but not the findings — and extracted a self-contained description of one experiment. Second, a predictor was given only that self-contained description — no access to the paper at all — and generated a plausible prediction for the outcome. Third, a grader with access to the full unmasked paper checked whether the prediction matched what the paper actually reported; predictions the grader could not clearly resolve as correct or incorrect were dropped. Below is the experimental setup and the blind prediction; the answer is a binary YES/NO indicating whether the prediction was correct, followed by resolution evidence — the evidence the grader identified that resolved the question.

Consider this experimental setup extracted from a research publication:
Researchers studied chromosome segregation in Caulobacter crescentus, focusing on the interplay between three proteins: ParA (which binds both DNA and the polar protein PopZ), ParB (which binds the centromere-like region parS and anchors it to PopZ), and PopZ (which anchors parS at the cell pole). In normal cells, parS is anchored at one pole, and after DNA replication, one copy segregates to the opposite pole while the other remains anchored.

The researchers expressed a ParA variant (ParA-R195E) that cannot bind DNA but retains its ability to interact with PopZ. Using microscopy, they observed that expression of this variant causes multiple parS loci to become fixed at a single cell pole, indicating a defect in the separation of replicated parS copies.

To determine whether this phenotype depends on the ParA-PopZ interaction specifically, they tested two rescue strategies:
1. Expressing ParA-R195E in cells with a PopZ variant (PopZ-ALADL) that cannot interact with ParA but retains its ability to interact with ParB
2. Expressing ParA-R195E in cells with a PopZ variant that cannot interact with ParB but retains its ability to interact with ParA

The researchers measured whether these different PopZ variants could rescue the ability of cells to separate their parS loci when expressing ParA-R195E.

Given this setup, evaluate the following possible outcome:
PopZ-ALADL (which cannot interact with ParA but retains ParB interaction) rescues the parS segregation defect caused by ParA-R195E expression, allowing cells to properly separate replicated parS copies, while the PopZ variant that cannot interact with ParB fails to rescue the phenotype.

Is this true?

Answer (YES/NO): YES